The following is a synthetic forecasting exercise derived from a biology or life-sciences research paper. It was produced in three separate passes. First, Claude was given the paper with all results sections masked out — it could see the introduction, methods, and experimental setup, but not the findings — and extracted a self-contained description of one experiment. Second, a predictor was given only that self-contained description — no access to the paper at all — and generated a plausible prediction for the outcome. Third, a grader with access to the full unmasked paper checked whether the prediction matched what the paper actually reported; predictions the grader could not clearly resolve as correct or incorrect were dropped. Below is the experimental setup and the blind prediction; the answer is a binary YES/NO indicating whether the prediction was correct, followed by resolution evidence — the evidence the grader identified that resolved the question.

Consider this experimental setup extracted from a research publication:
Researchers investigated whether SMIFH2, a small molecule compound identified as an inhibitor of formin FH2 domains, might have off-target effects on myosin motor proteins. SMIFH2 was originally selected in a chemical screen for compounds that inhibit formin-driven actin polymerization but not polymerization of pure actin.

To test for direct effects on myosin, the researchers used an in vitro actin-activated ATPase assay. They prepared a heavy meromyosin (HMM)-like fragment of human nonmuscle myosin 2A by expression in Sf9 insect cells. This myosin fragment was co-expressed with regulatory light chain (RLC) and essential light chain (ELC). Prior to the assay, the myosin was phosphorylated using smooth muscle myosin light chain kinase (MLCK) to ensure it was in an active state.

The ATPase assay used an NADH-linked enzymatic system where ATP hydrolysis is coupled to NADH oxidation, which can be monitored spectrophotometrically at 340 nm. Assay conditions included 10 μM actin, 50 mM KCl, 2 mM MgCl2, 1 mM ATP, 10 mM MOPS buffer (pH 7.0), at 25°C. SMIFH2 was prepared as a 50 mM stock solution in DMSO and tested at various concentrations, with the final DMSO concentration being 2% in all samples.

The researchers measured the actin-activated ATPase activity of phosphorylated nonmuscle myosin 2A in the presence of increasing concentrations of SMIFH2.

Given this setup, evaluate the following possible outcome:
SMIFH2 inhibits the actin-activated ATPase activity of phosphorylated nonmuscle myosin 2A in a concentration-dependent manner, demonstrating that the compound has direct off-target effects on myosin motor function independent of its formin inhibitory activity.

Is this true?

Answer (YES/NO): YES